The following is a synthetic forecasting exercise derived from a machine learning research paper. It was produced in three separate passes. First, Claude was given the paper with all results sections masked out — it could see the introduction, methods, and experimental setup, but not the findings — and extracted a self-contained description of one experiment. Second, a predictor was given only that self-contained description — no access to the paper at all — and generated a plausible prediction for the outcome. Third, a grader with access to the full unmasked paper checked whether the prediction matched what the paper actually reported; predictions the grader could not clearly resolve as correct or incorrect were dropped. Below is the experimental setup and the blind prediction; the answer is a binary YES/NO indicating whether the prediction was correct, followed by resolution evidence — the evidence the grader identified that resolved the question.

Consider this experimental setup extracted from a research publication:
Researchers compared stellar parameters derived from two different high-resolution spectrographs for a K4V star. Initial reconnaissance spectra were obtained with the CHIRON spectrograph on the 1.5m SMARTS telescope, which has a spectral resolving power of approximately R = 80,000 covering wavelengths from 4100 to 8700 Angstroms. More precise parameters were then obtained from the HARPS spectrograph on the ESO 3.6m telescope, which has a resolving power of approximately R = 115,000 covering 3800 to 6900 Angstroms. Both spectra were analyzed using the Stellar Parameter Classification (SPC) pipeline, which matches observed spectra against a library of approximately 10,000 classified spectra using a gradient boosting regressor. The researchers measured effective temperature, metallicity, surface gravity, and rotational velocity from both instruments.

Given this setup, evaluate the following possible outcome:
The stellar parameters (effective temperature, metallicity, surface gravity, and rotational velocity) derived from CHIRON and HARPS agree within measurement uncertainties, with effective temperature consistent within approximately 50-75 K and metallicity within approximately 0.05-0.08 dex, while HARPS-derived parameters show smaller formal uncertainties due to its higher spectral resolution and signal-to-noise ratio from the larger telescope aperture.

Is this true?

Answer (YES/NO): NO